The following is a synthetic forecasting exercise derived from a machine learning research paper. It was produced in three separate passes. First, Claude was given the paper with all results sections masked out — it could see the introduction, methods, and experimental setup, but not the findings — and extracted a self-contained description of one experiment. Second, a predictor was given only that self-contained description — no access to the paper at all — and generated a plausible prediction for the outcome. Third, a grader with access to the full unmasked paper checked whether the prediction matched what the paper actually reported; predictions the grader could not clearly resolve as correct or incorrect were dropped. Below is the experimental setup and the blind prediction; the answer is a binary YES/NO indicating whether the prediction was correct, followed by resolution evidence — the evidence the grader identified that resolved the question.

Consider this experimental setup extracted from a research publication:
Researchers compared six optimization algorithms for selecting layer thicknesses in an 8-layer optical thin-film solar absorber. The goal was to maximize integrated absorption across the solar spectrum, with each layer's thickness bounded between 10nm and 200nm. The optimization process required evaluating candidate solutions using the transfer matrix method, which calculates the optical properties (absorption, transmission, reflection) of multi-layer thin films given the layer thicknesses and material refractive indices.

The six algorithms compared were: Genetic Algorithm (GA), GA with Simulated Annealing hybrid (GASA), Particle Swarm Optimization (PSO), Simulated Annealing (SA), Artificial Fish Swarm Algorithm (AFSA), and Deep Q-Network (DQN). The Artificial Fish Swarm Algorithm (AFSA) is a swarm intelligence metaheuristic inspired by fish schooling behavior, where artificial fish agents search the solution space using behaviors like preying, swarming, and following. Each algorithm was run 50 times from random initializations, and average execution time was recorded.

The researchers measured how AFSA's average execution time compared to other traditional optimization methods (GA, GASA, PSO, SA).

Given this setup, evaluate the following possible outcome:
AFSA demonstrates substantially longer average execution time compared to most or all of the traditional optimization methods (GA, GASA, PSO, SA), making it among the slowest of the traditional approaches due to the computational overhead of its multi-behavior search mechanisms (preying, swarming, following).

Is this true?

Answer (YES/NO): YES